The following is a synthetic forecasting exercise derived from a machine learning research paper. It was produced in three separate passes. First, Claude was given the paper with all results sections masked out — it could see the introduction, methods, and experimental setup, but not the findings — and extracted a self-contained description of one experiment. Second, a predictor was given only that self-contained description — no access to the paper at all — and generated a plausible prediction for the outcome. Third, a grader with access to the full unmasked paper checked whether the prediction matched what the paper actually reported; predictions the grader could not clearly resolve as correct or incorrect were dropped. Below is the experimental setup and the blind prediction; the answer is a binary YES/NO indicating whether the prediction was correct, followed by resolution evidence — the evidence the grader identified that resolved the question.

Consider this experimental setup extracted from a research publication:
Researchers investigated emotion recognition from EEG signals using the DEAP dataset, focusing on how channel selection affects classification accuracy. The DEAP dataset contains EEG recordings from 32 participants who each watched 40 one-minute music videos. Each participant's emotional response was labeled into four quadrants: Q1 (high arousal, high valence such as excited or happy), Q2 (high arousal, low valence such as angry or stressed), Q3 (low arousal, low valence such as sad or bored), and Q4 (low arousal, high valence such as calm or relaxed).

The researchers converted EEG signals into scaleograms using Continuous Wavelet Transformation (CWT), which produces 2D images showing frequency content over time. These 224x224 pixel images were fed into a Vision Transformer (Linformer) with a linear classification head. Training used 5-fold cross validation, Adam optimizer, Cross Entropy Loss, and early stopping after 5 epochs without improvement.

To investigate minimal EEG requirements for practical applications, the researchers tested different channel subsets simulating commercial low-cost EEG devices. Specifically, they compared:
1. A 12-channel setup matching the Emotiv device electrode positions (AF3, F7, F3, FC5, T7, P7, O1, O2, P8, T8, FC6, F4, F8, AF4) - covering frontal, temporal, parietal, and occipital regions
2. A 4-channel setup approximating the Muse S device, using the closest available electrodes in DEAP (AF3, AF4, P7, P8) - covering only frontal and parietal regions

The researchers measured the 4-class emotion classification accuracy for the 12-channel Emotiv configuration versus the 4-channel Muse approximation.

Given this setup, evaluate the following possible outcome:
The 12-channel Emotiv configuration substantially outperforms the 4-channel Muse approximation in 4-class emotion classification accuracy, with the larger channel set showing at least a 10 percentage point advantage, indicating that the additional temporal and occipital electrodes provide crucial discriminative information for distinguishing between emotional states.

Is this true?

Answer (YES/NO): YES